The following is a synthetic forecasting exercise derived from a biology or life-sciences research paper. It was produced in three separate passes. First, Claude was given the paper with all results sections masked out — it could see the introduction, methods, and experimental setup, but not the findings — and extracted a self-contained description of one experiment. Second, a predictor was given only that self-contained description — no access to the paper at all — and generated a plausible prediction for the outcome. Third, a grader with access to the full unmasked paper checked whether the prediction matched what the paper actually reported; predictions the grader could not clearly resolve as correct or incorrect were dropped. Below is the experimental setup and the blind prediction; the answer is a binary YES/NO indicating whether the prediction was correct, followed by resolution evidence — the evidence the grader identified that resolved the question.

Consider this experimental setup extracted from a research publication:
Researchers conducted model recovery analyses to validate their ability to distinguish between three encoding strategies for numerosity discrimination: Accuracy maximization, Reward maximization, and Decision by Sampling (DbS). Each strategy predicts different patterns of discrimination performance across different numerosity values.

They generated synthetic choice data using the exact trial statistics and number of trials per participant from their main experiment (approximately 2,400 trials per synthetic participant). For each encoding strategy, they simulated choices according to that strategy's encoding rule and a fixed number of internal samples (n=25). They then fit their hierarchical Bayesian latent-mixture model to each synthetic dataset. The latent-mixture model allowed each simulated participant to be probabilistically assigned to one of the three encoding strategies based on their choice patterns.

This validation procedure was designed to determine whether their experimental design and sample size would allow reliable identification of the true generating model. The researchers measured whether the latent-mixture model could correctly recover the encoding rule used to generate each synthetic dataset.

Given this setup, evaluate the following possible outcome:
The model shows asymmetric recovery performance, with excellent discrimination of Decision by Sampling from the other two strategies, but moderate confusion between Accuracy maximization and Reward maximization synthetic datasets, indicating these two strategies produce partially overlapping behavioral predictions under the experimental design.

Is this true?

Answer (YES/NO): NO